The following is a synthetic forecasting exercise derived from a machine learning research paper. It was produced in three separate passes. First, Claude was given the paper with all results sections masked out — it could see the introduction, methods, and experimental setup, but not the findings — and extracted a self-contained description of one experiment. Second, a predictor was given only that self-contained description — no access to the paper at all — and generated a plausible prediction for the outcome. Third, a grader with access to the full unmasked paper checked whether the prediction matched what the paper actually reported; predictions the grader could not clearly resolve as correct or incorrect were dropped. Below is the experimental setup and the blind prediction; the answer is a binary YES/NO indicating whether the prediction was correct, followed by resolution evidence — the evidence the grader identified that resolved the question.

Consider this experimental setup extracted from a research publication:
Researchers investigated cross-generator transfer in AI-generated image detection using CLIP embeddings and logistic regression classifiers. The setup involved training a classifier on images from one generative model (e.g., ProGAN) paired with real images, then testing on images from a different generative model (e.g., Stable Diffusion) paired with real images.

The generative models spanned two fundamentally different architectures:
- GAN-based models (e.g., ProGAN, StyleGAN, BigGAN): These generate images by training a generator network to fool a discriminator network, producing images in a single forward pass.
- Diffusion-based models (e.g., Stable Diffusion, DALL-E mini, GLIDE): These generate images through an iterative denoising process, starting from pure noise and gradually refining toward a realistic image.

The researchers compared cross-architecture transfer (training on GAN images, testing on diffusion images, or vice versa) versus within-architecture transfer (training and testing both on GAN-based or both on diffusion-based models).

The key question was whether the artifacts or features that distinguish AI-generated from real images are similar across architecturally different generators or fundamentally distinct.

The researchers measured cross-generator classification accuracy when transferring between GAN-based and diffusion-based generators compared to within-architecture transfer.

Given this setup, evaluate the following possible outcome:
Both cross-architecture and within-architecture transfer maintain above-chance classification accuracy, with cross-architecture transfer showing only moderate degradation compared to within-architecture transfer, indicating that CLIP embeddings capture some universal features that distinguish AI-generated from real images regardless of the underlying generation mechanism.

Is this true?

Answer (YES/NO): NO